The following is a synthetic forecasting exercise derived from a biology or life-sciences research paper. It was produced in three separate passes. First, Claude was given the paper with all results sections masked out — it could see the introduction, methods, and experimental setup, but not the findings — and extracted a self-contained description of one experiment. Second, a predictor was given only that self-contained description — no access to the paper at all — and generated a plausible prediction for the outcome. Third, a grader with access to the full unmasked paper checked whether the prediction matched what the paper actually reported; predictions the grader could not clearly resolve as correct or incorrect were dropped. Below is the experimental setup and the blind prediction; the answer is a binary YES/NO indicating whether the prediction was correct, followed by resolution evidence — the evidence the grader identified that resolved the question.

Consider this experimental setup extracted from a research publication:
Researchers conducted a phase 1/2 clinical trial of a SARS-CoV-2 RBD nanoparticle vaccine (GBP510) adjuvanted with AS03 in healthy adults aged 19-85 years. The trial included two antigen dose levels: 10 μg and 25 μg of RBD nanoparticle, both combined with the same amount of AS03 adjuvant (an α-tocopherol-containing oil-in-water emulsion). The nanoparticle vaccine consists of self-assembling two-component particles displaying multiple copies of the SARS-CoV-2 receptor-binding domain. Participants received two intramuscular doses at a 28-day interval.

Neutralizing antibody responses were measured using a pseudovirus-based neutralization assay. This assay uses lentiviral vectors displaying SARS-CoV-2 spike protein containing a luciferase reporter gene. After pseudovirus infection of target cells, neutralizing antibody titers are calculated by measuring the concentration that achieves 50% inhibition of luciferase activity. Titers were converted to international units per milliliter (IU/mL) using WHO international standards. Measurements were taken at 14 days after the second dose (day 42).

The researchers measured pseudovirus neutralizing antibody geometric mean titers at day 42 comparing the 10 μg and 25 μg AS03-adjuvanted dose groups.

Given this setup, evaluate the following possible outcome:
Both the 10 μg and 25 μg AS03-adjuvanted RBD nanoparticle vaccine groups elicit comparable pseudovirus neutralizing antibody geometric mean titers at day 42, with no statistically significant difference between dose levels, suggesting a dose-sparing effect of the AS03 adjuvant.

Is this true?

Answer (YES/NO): YES